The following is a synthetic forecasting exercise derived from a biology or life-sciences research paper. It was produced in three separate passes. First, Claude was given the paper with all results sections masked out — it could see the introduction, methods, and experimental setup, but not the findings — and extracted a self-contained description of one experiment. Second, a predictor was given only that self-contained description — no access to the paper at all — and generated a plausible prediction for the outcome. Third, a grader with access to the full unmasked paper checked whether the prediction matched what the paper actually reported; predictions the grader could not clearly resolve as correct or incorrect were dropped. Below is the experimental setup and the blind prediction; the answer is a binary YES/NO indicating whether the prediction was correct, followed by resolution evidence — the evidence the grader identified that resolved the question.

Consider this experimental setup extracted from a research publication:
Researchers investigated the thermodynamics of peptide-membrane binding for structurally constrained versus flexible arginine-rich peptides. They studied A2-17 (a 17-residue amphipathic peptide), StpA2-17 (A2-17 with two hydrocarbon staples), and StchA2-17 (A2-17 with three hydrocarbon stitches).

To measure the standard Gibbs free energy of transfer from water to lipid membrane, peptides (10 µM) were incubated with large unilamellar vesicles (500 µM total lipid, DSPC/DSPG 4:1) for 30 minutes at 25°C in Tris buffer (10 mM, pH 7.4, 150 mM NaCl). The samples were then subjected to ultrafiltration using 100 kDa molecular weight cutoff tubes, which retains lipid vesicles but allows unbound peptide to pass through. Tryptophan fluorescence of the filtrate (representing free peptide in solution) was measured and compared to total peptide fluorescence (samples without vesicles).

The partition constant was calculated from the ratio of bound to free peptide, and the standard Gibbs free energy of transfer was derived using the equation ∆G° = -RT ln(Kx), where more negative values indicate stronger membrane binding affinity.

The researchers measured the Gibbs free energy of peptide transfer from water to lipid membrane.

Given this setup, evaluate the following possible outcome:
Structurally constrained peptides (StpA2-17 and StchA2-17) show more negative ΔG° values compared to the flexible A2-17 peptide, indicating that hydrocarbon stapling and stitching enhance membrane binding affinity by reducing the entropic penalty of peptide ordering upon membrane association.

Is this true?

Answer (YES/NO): NO